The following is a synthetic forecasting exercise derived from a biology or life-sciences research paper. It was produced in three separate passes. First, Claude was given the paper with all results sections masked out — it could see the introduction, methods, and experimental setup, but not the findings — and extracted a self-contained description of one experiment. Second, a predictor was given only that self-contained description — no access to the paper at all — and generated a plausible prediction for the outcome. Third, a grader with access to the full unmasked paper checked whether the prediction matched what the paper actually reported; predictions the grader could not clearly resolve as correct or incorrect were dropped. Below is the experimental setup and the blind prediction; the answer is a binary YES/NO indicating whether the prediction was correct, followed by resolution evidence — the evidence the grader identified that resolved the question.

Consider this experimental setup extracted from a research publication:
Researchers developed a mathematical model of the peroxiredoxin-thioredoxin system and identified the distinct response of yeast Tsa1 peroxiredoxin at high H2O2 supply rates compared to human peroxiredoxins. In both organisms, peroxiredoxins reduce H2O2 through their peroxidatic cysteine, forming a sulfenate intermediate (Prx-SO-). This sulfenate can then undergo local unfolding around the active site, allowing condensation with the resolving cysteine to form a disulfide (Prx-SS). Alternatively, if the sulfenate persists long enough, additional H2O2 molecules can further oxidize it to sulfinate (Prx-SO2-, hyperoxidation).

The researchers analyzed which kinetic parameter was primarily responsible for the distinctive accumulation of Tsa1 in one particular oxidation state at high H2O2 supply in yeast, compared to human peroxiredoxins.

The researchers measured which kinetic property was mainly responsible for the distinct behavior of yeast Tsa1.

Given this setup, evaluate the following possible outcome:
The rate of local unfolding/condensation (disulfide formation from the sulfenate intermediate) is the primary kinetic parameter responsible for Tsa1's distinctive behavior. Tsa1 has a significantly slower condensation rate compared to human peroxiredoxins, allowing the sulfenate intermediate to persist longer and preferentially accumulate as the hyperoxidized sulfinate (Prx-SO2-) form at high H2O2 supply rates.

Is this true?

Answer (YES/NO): NO